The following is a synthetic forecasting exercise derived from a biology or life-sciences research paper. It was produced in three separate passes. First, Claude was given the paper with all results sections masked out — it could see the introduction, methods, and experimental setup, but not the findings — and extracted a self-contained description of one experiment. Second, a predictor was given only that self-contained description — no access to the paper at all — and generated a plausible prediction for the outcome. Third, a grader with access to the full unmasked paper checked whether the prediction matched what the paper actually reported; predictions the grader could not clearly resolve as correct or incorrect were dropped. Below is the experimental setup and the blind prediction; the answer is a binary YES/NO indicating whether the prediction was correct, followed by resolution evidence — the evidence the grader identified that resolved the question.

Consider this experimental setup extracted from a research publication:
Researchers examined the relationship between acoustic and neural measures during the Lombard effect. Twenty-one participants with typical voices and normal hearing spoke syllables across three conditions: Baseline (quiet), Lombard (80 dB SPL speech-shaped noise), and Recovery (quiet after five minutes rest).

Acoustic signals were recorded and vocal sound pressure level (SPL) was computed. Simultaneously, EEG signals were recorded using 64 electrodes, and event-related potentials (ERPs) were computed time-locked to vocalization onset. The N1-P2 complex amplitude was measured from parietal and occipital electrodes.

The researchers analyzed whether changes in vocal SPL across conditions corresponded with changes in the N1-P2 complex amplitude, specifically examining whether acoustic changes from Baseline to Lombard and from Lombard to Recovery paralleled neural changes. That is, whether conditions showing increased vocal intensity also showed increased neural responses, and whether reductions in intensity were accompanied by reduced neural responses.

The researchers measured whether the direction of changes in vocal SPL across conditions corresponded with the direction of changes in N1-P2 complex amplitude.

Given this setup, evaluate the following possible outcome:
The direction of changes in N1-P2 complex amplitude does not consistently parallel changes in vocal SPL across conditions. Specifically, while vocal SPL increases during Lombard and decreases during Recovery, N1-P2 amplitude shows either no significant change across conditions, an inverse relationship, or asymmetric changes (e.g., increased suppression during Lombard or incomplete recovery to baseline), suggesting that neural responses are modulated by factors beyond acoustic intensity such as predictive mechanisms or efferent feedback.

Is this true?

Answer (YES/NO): NO